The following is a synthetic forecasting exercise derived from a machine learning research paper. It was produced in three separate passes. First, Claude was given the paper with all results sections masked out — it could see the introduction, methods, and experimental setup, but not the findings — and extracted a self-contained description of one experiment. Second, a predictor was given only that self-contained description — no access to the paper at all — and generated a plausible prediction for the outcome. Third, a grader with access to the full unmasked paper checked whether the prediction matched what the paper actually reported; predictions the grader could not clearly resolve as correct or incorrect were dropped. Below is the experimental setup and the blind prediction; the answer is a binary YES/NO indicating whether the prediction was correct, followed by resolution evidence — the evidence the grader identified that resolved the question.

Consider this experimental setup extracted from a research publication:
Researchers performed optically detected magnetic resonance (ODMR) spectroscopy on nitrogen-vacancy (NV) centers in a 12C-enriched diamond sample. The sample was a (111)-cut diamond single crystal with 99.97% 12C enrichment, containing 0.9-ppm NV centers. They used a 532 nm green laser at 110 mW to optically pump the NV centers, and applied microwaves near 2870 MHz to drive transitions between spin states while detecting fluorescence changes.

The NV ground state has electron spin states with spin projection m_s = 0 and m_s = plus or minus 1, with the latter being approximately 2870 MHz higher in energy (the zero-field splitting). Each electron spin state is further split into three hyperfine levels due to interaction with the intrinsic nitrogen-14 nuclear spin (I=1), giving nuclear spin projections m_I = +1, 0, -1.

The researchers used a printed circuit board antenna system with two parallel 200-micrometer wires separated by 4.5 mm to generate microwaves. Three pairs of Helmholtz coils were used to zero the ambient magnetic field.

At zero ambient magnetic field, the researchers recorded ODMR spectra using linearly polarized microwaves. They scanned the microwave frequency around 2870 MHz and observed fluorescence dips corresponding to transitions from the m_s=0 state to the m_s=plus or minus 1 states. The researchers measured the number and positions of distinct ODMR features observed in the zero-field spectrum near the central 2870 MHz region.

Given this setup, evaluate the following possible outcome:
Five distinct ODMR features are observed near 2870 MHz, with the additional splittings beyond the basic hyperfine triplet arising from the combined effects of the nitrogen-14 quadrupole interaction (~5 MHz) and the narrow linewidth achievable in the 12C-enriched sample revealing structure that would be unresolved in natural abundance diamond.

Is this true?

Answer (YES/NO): NO